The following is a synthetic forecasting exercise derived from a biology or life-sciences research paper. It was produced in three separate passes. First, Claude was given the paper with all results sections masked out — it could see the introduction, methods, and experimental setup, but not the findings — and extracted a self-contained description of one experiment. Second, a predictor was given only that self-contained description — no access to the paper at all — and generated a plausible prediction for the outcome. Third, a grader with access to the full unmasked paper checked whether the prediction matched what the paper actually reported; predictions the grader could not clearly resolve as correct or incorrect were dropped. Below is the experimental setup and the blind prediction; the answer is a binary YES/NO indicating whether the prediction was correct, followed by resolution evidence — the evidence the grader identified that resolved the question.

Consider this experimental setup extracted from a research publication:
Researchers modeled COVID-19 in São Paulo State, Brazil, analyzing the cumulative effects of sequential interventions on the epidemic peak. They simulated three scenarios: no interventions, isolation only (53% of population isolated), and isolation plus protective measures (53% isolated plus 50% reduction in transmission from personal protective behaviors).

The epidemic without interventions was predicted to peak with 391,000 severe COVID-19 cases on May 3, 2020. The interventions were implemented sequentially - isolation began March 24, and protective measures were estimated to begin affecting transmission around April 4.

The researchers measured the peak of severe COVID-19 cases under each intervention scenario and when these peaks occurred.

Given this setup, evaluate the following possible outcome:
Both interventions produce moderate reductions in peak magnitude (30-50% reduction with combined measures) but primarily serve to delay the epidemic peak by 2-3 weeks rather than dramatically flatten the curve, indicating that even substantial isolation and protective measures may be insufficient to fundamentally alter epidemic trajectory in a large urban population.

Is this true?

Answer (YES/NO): NO